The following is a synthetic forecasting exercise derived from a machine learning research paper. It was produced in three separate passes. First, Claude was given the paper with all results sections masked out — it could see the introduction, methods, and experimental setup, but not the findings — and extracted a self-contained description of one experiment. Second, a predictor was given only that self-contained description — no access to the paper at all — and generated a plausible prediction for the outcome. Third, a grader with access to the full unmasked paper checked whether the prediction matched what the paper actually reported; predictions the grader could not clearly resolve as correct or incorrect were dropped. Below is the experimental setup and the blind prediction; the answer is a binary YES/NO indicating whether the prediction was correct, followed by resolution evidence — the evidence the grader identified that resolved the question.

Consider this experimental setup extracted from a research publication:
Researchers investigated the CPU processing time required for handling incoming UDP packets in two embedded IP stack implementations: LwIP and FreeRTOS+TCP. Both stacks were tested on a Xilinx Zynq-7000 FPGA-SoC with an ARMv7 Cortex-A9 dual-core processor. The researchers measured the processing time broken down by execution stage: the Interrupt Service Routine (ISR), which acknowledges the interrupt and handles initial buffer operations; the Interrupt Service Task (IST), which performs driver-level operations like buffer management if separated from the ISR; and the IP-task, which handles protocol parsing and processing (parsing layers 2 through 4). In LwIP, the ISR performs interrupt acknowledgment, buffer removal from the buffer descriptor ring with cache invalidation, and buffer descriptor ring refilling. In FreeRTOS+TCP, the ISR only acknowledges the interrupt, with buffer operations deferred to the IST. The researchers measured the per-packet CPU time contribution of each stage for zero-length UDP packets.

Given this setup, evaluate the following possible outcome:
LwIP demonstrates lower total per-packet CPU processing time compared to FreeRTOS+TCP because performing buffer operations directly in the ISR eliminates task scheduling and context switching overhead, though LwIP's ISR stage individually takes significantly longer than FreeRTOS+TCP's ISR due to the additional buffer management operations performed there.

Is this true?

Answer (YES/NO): NO